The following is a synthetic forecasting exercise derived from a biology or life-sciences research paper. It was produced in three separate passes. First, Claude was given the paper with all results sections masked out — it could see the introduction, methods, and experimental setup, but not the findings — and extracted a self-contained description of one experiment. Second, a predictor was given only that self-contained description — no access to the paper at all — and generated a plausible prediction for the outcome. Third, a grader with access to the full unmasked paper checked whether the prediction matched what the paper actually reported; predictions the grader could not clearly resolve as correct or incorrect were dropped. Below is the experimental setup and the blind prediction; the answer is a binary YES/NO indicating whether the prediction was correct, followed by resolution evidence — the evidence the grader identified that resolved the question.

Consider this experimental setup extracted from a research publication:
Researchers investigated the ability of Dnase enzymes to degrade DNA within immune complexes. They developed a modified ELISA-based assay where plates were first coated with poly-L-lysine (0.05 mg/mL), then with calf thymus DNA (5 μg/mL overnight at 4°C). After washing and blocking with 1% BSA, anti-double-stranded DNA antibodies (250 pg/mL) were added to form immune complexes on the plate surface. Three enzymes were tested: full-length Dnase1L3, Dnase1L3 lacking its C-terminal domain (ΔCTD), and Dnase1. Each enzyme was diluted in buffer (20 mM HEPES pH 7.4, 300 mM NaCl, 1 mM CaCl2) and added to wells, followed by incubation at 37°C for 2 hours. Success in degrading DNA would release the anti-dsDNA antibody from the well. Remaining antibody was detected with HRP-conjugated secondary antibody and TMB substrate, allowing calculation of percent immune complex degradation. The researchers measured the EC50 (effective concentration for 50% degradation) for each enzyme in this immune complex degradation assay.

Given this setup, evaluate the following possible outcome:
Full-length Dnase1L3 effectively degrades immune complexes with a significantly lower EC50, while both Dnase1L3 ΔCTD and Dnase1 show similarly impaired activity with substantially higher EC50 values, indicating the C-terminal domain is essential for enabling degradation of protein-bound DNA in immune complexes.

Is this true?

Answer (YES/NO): YES